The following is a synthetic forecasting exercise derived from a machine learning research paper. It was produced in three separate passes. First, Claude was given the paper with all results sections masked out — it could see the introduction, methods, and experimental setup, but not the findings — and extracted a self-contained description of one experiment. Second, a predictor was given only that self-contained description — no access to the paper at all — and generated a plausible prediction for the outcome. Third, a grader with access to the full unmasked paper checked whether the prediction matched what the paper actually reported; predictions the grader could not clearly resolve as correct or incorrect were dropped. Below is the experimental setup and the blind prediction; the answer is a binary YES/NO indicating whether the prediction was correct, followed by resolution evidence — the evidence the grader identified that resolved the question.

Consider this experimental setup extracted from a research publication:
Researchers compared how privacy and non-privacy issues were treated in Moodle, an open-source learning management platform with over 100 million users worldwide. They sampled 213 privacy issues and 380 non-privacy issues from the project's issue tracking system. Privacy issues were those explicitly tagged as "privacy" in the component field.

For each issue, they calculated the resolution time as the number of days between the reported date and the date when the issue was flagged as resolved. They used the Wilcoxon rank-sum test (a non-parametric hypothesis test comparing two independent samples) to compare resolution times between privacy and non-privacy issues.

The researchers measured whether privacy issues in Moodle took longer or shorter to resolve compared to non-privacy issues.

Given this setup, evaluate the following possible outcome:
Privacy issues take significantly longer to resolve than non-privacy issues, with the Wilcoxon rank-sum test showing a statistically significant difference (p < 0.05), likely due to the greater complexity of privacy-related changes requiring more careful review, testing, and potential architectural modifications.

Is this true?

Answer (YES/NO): NO